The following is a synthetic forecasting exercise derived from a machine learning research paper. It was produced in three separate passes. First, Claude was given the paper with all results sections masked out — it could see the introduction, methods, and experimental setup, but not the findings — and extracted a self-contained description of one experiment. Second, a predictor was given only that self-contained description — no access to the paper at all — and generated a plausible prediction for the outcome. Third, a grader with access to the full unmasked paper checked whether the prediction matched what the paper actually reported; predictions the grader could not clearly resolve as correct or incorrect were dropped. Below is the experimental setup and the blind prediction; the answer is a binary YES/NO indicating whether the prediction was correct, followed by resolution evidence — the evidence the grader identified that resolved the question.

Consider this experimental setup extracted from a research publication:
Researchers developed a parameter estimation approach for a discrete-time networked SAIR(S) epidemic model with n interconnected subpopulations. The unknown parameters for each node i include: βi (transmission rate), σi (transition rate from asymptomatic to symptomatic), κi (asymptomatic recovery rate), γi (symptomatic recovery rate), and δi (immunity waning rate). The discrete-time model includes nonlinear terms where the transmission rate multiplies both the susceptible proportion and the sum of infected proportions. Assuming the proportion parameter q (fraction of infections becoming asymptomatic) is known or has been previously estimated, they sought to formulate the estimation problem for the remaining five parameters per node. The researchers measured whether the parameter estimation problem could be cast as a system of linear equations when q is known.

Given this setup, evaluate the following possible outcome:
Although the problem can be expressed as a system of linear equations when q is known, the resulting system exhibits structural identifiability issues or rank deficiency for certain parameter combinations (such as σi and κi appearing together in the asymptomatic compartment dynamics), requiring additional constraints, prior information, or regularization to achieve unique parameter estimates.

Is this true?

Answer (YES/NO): NO